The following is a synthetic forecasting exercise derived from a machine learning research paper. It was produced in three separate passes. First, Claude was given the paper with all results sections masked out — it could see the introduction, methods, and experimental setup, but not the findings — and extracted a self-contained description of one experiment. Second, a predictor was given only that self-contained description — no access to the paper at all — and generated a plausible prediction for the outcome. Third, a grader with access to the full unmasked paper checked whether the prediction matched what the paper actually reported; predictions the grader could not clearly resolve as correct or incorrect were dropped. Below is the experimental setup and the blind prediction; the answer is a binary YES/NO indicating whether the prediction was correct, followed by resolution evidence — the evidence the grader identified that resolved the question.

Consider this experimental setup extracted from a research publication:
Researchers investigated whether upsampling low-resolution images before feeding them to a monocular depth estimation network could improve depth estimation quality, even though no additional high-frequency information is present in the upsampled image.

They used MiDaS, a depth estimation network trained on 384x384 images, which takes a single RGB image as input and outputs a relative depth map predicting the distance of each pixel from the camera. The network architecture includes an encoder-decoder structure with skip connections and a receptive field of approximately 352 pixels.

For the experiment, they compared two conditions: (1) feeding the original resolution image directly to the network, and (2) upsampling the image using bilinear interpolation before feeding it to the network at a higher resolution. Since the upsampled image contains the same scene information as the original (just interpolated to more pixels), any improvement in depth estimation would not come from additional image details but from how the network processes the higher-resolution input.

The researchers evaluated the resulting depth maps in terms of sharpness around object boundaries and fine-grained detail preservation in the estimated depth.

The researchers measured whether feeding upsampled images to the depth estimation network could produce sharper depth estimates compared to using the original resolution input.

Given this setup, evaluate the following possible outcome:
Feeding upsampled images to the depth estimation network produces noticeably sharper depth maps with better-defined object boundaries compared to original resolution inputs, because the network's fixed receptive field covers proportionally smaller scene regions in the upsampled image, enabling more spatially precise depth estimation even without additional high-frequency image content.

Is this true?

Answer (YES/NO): YES